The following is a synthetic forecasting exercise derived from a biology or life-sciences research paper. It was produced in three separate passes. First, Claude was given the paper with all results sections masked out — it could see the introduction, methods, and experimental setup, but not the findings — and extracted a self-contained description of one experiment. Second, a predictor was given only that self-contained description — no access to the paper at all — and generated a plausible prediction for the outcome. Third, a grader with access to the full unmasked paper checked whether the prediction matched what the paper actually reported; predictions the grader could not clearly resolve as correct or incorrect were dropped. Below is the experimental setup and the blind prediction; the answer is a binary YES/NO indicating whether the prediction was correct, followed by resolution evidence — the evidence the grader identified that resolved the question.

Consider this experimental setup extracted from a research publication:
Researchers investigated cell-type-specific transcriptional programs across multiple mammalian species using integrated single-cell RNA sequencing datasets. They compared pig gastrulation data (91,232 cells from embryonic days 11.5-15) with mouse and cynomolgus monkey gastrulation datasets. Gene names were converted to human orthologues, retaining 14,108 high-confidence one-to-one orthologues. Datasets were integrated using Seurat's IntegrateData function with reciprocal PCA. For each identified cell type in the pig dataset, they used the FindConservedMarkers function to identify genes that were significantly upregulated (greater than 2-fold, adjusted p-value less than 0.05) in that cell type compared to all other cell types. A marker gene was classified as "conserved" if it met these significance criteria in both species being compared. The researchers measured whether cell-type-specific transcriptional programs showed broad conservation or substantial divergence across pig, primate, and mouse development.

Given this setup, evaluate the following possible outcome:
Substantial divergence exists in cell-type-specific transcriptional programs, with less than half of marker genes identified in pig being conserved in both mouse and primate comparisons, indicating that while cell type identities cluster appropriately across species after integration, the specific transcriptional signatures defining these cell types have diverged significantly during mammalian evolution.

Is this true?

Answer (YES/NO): NO